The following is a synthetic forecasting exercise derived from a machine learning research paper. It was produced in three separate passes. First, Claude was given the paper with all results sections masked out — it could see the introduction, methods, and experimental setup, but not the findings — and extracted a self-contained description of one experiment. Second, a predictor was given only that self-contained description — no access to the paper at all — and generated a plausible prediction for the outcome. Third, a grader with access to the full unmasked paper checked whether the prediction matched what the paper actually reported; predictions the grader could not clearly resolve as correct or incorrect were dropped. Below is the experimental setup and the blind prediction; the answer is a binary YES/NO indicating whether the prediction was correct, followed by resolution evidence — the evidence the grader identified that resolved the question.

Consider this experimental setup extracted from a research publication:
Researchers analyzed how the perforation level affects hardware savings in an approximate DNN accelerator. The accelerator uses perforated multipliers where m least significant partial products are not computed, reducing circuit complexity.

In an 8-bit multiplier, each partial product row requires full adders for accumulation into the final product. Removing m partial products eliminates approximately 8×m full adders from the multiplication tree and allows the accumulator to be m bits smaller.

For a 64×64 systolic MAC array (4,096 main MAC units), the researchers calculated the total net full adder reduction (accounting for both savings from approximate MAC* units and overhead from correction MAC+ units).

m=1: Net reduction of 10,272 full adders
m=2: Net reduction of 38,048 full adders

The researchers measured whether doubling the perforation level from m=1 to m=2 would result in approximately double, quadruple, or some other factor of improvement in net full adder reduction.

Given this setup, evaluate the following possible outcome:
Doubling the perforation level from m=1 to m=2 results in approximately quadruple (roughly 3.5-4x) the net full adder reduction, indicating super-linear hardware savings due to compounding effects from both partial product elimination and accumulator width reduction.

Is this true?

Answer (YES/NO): YES